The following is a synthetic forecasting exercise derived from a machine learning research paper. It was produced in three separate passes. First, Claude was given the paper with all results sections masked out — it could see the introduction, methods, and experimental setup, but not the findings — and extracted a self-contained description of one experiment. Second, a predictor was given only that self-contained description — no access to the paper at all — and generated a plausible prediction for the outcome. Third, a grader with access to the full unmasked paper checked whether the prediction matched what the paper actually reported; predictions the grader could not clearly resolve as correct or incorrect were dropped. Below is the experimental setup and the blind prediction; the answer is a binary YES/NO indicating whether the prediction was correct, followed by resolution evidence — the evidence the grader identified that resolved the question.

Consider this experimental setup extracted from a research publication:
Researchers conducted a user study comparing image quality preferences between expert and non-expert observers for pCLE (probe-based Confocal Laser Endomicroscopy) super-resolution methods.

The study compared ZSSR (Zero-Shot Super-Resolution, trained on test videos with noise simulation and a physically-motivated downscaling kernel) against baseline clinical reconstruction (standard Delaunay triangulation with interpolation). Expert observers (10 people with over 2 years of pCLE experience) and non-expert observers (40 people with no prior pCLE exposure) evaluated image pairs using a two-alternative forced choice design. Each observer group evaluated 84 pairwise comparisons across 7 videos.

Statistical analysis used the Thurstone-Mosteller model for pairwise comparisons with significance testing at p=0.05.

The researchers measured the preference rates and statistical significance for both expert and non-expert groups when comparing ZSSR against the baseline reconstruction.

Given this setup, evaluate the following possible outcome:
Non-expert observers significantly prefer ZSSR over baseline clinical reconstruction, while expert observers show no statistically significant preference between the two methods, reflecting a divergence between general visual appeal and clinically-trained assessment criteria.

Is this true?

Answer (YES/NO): NO